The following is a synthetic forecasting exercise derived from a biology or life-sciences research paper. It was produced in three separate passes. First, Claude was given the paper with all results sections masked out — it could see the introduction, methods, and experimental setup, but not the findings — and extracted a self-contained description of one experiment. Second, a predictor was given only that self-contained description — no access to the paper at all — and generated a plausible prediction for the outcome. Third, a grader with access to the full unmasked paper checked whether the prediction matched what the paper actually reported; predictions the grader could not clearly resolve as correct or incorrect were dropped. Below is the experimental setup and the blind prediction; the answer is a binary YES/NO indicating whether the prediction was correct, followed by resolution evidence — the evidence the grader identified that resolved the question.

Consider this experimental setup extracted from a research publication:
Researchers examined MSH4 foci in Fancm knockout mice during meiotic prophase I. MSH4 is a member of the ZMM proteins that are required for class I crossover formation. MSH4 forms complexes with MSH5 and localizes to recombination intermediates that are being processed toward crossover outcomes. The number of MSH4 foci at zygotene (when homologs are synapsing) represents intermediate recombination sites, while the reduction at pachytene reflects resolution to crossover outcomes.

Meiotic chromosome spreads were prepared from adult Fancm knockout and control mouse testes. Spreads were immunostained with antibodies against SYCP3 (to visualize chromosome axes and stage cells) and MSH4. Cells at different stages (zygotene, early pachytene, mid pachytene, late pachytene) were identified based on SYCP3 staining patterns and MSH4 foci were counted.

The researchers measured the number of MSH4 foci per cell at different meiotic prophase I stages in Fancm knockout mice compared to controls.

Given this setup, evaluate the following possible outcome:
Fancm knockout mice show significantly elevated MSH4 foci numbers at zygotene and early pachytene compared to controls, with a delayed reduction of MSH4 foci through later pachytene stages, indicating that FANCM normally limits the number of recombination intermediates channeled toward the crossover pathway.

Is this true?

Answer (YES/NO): NO